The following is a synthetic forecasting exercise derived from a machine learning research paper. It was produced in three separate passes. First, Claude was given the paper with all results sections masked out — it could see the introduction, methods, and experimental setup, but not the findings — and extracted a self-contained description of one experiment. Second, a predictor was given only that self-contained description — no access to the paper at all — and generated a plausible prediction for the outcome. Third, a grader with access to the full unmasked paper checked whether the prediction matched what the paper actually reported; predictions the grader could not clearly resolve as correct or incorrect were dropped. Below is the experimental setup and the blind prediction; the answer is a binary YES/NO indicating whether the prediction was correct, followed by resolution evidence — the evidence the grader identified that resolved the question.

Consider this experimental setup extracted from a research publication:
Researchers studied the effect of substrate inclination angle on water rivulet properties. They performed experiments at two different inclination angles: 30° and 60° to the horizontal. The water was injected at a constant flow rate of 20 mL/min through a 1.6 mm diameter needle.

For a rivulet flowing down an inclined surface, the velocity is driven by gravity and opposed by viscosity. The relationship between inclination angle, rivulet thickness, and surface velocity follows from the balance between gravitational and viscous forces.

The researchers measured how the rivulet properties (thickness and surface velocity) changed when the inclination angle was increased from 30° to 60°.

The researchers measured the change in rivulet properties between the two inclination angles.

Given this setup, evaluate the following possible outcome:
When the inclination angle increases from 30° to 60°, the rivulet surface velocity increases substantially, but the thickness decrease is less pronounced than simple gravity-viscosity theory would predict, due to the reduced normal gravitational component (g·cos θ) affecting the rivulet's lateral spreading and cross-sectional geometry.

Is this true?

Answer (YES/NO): NO